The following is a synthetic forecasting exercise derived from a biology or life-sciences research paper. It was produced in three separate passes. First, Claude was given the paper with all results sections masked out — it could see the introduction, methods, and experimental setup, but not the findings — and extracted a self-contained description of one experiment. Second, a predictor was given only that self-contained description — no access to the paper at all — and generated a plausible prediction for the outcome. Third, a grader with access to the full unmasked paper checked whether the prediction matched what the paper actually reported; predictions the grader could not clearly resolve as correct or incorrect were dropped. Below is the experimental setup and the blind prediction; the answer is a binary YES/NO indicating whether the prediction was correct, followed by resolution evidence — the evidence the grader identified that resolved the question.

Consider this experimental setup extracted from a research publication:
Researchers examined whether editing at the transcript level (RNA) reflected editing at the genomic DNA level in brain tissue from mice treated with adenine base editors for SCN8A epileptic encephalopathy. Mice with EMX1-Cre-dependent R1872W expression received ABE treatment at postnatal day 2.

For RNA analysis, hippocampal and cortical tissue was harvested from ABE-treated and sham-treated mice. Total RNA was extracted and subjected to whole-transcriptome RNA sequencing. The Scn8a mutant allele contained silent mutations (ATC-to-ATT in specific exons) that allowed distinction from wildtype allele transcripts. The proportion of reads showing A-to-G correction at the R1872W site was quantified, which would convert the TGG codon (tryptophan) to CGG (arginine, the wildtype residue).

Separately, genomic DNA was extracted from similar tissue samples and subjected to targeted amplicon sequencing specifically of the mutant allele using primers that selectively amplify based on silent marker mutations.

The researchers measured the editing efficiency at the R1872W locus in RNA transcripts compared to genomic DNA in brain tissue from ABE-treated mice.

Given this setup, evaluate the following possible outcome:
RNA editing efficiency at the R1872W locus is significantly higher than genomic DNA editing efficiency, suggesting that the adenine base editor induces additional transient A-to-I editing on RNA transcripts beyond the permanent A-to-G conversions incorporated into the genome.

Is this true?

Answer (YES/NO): NO